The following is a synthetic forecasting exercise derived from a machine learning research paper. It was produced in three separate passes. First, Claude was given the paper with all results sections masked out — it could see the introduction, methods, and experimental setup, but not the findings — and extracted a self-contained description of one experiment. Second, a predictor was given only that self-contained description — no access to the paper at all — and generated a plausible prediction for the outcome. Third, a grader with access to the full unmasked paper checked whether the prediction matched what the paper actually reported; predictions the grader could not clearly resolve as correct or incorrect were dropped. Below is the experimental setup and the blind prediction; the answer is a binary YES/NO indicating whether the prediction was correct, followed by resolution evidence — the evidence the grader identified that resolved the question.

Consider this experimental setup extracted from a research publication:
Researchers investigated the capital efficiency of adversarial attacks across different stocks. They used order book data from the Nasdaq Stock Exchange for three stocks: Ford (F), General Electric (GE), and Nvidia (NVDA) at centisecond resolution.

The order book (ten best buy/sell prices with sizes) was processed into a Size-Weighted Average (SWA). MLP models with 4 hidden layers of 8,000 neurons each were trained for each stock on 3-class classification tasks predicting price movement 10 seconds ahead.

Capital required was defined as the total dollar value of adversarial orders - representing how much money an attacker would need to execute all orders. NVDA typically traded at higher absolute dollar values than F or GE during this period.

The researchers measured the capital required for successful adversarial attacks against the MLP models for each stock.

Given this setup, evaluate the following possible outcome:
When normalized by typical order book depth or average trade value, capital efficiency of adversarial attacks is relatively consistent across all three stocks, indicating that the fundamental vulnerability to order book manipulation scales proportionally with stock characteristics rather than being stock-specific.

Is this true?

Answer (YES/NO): NO